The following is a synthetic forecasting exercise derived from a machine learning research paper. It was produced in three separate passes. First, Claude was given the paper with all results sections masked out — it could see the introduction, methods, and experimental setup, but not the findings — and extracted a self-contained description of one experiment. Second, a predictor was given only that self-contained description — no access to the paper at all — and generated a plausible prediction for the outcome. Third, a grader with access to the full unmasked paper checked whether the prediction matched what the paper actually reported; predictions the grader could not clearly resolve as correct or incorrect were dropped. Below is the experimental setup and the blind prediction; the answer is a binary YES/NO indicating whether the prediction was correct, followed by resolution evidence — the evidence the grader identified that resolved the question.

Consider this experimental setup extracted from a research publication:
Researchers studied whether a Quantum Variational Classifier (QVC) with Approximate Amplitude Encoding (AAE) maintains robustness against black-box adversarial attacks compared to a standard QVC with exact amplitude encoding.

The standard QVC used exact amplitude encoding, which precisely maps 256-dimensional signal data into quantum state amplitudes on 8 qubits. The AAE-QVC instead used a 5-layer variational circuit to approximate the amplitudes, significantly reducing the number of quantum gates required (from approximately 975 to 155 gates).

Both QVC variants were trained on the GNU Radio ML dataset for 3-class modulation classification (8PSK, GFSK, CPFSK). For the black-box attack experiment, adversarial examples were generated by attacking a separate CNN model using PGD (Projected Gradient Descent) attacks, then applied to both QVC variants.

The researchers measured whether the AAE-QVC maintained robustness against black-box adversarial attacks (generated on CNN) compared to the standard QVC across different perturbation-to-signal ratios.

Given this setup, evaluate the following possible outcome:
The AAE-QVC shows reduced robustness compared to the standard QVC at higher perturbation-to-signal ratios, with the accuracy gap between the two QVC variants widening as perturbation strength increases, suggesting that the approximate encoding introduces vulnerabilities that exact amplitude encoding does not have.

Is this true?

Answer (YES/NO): NO